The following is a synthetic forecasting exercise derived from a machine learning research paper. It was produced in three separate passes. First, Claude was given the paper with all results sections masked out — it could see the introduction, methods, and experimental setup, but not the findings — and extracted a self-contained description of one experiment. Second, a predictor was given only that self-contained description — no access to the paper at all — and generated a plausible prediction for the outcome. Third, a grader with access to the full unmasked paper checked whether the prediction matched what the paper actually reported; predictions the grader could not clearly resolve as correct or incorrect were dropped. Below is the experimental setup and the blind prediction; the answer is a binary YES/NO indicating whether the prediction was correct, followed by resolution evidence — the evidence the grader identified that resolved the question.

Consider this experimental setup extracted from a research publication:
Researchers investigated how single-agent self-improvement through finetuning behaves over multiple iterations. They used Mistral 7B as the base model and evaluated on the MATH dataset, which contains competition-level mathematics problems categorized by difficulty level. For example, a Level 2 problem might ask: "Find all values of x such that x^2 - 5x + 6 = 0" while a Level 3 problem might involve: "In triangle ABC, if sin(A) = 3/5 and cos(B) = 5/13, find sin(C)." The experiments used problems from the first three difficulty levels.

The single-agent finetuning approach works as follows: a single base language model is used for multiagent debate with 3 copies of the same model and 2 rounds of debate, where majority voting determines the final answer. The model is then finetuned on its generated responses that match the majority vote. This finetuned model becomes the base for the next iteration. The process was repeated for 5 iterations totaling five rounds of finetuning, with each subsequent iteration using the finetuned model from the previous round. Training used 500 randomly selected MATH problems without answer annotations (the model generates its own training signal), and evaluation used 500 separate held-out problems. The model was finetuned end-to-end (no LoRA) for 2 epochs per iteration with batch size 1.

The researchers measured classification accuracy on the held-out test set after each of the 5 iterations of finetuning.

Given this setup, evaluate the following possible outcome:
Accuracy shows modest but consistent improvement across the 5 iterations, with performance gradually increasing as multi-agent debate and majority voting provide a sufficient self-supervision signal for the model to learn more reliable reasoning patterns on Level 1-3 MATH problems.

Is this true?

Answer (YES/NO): NO